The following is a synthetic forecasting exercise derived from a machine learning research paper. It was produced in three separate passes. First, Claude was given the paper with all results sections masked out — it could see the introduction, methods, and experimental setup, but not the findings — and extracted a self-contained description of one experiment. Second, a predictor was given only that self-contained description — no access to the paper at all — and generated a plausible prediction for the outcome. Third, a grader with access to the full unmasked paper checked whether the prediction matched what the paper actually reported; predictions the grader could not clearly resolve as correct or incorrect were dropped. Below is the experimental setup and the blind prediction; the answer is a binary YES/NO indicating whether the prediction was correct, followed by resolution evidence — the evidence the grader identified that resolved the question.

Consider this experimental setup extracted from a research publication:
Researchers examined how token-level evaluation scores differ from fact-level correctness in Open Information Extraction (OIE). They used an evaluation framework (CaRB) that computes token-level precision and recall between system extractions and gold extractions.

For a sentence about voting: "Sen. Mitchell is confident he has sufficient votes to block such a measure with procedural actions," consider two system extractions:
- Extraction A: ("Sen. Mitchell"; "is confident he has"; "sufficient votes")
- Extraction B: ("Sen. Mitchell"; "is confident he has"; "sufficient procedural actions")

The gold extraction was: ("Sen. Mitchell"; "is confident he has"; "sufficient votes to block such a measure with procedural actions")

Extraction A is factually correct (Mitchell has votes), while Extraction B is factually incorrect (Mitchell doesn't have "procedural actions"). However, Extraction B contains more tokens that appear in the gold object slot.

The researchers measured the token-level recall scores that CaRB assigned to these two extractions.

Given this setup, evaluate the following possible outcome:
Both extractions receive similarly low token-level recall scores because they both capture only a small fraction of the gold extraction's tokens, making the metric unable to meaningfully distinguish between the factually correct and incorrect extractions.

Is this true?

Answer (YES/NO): NO